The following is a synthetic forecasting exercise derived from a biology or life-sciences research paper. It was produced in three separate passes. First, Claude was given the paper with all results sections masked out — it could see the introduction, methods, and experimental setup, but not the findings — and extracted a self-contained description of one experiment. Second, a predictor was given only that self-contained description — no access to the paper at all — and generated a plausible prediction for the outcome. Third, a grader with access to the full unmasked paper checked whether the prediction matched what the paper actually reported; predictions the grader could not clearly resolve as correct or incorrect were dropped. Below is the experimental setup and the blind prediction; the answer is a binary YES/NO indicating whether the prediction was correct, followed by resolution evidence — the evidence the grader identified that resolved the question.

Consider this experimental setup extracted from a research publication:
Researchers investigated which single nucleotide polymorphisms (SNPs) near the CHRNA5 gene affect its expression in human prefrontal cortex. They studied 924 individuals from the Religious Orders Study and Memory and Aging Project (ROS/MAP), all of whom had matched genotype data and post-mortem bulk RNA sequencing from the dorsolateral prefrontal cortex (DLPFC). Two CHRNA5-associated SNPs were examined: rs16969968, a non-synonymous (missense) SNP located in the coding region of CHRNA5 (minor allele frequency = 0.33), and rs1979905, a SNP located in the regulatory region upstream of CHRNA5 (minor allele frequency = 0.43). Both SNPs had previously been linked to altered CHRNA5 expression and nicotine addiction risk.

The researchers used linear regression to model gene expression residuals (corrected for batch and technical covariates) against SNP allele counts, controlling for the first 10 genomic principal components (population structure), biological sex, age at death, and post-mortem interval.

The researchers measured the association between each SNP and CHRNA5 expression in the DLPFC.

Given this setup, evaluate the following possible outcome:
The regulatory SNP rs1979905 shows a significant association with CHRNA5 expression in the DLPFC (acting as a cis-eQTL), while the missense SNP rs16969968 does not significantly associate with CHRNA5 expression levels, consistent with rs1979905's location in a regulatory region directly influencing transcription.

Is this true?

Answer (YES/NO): NO